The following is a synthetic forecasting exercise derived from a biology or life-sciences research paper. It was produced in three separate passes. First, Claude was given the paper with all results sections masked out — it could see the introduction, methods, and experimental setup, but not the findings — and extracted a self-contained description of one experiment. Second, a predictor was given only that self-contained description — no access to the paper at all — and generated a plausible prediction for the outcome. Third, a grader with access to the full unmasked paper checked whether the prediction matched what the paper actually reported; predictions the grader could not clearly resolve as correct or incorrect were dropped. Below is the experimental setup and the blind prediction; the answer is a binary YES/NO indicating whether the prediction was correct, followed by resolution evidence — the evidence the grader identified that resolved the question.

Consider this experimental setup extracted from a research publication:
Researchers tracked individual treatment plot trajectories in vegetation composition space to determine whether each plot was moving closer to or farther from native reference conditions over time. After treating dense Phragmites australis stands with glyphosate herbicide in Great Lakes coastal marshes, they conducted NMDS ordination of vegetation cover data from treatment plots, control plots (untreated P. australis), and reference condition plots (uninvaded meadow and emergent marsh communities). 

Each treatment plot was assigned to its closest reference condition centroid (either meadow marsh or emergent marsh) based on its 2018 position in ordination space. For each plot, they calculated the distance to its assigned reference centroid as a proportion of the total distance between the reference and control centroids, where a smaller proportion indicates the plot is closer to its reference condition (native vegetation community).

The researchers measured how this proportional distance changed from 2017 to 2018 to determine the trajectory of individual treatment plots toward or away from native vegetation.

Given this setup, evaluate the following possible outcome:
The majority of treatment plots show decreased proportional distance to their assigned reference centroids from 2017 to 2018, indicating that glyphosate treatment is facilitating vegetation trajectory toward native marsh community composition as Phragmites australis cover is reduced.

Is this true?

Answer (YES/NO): NO